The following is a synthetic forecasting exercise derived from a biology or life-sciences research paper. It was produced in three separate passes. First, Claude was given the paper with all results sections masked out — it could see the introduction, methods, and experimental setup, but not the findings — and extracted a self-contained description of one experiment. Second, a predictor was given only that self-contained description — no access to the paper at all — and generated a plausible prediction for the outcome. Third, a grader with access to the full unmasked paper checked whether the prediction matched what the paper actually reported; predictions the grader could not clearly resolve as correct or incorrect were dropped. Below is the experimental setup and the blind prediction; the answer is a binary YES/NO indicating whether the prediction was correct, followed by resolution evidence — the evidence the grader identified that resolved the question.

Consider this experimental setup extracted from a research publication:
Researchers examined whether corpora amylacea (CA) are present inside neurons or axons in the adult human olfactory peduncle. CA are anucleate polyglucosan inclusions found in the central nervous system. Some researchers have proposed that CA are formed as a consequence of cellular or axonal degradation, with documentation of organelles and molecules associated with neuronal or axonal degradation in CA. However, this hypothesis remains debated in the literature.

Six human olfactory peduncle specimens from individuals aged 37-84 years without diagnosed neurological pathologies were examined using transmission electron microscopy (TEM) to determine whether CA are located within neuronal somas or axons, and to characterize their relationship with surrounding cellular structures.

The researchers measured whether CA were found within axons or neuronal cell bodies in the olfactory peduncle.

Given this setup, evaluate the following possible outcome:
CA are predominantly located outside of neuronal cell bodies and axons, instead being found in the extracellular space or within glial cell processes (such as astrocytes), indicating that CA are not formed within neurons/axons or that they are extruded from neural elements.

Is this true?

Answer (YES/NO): YES